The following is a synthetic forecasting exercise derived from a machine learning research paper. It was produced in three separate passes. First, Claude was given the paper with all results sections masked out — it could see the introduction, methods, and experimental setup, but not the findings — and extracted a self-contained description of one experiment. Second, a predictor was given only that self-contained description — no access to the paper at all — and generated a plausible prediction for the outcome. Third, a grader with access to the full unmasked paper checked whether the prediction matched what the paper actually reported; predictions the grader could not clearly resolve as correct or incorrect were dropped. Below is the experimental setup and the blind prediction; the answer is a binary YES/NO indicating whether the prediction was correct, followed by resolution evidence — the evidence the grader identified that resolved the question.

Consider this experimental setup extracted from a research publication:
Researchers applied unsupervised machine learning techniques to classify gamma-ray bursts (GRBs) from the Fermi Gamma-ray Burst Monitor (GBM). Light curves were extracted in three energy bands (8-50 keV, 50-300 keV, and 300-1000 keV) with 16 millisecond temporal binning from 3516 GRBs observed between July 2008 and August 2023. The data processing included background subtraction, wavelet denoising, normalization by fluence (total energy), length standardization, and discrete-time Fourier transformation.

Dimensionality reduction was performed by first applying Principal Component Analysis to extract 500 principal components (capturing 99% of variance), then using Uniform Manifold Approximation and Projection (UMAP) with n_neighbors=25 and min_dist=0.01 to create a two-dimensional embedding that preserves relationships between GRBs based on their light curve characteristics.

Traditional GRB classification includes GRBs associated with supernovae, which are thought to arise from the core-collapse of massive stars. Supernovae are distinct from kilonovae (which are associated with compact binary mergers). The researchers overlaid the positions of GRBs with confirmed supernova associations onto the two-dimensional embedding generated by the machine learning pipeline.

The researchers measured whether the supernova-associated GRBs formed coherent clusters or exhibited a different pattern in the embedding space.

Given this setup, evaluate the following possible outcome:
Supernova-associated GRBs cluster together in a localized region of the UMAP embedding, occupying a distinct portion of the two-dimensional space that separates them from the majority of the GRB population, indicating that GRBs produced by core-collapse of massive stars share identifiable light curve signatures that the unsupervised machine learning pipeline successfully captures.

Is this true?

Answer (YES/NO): NO